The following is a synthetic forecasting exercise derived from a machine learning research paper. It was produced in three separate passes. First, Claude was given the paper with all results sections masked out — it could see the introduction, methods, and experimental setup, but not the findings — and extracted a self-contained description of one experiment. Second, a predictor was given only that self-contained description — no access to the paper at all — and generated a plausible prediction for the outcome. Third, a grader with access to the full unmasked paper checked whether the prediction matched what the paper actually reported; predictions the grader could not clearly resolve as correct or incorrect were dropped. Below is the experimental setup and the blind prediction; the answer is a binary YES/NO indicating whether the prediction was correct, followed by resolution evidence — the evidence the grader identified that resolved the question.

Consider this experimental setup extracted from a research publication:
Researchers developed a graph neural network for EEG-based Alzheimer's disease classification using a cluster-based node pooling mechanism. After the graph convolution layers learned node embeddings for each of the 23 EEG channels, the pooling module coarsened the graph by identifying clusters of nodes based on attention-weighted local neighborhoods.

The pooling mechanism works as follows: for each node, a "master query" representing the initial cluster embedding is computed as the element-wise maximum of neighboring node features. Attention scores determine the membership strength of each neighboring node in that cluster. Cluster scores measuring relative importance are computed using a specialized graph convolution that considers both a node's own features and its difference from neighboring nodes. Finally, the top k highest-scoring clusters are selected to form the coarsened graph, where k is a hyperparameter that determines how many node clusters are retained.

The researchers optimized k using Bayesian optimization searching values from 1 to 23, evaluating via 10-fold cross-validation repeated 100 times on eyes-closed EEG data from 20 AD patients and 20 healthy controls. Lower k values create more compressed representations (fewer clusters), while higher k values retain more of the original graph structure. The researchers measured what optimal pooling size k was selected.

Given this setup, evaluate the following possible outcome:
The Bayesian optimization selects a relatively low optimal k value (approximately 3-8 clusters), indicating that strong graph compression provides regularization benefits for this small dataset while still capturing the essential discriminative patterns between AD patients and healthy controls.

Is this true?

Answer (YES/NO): YES